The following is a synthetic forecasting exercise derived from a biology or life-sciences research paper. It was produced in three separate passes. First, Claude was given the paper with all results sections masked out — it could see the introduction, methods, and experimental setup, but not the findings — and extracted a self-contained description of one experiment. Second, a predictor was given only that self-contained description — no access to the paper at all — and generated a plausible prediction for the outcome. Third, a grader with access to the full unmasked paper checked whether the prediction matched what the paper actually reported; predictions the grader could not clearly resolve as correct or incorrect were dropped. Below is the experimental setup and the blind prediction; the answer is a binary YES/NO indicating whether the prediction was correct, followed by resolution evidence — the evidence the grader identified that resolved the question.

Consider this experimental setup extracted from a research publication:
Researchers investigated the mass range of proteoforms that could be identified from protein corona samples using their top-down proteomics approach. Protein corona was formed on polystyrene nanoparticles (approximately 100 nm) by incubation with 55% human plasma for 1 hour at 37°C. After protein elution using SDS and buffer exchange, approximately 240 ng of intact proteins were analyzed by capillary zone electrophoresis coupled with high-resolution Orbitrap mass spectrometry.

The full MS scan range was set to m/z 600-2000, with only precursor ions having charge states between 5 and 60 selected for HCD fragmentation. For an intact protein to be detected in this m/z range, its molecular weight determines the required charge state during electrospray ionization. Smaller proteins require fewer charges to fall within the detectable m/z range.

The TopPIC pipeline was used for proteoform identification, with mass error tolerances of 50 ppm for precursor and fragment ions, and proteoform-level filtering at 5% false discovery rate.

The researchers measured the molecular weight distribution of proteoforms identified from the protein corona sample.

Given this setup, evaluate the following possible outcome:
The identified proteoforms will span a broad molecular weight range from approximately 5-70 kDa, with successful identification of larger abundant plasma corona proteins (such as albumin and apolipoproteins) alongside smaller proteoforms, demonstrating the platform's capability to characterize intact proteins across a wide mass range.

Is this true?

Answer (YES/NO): YES